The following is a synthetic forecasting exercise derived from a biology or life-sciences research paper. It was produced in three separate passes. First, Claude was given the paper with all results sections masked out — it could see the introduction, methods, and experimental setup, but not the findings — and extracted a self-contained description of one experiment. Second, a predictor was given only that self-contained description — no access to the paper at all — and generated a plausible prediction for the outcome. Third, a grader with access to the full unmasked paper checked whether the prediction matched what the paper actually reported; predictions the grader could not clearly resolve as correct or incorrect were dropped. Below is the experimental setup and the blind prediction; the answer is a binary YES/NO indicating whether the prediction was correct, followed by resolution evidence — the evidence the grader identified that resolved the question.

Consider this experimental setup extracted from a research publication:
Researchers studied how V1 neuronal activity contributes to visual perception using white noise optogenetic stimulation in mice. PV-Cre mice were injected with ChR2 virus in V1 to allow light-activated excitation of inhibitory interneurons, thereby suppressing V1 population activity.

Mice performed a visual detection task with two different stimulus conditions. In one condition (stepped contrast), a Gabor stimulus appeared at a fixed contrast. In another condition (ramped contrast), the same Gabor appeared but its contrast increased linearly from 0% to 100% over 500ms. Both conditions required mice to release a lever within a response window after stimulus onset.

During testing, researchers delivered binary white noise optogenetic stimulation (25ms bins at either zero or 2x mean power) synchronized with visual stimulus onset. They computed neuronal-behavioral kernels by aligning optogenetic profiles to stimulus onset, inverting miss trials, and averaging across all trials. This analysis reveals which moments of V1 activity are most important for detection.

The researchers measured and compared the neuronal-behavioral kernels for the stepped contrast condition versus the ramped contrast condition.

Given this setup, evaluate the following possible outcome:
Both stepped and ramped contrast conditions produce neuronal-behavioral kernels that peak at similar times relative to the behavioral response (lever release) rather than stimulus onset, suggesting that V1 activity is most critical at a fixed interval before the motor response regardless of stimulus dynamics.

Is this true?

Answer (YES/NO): NO